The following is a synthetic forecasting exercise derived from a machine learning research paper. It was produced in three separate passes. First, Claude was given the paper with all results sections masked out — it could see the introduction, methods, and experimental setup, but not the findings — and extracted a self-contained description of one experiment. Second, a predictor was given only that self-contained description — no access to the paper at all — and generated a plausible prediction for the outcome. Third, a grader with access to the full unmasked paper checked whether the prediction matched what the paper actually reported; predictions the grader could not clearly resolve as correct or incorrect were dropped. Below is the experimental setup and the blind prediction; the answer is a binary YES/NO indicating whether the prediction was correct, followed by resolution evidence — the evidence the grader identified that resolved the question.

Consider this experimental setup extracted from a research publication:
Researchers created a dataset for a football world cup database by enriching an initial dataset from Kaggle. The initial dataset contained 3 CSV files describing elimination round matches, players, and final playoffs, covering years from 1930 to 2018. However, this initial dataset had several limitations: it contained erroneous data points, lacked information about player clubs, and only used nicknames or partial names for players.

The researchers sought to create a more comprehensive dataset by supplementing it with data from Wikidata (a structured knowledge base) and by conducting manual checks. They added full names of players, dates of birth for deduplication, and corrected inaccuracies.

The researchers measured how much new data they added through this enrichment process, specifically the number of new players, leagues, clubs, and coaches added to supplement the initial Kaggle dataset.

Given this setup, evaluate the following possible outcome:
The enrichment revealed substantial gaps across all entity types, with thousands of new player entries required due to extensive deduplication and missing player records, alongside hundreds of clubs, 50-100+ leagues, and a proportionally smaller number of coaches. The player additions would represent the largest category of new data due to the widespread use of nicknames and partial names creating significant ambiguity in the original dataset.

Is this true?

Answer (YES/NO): NO